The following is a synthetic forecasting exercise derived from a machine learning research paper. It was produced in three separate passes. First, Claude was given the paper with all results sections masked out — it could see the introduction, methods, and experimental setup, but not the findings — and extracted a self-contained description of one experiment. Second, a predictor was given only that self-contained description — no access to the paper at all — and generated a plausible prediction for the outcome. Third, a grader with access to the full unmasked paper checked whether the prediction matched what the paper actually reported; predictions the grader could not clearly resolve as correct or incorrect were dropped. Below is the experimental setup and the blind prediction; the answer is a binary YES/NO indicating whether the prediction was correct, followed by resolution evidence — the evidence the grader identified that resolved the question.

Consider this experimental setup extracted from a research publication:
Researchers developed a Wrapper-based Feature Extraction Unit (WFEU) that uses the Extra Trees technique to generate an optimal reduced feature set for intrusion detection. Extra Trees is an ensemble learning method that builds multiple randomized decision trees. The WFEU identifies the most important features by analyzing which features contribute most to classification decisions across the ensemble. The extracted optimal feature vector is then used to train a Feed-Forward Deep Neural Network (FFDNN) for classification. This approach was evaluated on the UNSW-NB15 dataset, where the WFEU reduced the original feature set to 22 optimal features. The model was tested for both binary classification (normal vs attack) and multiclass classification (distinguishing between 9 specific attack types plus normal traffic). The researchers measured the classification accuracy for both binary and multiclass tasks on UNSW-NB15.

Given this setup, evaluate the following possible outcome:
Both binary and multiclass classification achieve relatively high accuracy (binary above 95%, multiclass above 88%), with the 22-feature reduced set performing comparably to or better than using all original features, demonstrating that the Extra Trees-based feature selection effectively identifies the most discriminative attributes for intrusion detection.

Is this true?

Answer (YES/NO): NO